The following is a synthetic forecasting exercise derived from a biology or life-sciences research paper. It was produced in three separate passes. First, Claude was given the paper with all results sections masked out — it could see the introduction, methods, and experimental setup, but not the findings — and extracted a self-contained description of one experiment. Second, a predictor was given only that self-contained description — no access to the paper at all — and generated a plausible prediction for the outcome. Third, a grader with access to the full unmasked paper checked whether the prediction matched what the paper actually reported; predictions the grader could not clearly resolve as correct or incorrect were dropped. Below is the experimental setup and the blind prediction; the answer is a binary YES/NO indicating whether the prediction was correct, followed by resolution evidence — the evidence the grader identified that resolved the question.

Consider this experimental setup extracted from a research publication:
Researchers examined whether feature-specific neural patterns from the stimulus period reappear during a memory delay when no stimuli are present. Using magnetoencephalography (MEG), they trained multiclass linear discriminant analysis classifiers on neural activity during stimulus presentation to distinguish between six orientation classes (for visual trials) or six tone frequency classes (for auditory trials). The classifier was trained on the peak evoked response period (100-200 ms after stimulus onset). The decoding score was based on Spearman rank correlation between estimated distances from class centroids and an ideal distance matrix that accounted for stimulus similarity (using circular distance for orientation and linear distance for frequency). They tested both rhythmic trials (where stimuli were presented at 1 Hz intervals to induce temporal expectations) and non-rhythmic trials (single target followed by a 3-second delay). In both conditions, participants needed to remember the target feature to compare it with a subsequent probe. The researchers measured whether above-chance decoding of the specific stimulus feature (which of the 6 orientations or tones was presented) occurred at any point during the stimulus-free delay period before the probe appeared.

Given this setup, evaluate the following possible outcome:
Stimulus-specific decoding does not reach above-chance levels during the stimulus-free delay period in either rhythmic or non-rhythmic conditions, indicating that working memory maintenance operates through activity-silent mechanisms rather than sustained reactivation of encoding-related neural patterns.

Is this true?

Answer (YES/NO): YES